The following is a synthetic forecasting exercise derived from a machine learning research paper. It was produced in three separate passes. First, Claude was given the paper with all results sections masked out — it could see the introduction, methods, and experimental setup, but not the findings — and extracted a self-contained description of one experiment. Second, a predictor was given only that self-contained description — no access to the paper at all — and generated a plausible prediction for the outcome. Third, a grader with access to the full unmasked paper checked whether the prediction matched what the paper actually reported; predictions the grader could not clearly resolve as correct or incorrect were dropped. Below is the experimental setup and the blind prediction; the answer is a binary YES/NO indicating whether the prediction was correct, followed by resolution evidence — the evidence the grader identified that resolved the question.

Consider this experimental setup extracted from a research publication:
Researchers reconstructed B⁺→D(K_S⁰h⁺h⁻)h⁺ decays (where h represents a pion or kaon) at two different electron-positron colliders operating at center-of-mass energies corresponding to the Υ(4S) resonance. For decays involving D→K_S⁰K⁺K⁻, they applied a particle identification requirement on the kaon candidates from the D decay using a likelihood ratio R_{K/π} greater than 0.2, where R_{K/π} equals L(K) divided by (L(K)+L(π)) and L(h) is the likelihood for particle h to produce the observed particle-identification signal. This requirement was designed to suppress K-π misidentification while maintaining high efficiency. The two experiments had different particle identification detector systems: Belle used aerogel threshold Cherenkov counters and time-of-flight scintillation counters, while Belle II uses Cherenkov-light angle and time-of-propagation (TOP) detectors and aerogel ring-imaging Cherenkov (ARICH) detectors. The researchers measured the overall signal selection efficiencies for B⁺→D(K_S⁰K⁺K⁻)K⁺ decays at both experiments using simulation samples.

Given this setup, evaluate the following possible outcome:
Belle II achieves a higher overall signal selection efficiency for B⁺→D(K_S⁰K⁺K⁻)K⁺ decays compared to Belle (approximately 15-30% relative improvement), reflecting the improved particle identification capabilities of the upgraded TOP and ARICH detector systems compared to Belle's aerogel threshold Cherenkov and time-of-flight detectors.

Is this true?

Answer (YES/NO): YES